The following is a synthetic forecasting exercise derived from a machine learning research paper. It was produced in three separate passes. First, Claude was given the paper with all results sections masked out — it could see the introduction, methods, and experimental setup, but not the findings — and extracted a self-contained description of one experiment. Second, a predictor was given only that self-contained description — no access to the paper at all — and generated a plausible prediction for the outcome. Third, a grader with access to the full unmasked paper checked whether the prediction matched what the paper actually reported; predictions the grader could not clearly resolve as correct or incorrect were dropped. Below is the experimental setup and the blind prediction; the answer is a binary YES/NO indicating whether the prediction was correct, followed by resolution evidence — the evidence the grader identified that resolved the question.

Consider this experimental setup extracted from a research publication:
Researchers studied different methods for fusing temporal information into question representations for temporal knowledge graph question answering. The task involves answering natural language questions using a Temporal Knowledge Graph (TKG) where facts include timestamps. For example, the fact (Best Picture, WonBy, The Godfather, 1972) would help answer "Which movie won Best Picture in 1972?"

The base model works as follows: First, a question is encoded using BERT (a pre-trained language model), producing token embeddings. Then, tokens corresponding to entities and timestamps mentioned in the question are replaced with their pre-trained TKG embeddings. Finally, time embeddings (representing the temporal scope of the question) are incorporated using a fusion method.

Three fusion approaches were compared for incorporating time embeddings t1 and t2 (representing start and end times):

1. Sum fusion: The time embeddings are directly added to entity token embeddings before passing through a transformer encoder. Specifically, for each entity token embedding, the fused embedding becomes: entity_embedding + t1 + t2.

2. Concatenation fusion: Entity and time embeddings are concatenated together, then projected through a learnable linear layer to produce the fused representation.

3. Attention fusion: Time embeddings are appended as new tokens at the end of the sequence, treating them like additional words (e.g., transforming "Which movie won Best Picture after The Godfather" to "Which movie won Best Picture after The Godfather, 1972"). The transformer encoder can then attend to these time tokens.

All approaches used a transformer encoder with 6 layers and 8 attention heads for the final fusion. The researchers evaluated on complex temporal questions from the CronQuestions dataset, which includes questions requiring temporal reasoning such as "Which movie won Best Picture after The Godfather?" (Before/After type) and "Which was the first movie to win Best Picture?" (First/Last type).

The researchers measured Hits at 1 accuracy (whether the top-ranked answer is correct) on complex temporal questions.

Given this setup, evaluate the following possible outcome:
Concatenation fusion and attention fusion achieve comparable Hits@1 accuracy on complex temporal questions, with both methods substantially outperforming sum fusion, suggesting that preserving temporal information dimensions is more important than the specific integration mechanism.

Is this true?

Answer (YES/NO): NO